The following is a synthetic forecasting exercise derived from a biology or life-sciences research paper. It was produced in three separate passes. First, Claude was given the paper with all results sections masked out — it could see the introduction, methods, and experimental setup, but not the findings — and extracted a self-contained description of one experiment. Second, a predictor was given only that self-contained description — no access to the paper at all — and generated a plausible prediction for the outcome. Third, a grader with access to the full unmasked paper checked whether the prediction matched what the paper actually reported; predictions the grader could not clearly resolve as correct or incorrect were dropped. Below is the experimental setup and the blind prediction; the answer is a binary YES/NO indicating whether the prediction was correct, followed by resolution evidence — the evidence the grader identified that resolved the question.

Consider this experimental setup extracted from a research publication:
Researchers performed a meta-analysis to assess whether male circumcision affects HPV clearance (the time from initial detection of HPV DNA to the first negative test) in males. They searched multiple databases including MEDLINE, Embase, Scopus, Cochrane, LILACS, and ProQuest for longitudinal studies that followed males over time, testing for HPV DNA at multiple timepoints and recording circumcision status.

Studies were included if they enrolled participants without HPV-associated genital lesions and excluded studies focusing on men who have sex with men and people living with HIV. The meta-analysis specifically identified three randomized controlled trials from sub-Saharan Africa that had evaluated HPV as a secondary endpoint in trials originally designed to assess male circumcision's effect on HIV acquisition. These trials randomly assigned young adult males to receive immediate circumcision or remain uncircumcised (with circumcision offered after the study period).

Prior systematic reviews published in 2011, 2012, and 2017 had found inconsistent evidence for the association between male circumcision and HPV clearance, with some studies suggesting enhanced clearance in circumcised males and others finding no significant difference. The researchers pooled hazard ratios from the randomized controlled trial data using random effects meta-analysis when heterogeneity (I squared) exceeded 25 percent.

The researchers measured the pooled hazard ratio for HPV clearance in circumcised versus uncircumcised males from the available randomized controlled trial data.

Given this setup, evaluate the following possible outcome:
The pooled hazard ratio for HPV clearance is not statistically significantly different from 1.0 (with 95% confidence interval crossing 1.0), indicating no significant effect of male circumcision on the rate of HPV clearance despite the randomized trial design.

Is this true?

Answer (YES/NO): NO